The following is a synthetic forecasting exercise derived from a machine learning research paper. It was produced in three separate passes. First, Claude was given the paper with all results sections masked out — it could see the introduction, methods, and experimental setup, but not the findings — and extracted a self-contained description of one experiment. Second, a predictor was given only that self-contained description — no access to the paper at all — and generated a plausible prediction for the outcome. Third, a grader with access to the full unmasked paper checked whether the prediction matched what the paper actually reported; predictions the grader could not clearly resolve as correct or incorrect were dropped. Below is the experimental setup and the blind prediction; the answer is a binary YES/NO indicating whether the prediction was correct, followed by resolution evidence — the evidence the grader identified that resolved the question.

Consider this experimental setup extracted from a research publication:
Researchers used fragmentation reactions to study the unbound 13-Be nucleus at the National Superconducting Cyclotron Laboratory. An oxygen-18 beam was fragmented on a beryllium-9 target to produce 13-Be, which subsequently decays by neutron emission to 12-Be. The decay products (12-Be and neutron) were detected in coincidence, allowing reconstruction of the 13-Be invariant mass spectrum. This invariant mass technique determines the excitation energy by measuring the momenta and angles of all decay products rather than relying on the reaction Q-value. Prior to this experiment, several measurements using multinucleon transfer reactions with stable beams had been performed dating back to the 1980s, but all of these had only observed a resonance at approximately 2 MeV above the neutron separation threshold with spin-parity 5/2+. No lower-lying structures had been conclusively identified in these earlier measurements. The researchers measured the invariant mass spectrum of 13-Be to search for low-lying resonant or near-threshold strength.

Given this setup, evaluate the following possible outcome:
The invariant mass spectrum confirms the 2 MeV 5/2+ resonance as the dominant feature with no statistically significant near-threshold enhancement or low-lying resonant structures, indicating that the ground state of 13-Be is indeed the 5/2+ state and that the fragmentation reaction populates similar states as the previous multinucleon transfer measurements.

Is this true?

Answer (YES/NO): NO